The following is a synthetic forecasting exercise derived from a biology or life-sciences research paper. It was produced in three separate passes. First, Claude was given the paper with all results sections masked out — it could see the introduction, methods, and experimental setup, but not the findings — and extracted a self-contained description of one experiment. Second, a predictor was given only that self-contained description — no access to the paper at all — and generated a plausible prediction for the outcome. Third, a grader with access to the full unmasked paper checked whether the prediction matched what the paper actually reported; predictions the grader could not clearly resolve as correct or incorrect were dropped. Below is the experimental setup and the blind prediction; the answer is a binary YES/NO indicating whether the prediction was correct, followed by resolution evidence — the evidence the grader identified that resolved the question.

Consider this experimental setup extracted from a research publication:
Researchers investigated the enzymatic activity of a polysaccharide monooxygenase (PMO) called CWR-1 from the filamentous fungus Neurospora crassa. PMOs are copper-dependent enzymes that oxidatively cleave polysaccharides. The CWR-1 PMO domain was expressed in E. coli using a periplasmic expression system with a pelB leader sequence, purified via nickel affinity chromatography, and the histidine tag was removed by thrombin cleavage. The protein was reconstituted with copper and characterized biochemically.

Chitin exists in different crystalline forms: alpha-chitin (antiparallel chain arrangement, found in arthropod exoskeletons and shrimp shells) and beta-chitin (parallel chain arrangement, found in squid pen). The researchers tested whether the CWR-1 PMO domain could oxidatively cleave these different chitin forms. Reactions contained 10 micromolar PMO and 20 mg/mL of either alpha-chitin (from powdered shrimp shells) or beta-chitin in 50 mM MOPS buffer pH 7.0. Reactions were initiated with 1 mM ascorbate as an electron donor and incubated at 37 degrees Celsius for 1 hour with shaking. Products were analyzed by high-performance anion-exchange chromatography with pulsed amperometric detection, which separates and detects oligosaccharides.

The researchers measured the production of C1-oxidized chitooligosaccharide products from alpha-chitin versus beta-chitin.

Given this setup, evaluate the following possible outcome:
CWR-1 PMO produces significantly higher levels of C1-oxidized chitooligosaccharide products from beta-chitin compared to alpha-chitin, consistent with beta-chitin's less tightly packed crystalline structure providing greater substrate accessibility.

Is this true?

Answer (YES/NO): YES